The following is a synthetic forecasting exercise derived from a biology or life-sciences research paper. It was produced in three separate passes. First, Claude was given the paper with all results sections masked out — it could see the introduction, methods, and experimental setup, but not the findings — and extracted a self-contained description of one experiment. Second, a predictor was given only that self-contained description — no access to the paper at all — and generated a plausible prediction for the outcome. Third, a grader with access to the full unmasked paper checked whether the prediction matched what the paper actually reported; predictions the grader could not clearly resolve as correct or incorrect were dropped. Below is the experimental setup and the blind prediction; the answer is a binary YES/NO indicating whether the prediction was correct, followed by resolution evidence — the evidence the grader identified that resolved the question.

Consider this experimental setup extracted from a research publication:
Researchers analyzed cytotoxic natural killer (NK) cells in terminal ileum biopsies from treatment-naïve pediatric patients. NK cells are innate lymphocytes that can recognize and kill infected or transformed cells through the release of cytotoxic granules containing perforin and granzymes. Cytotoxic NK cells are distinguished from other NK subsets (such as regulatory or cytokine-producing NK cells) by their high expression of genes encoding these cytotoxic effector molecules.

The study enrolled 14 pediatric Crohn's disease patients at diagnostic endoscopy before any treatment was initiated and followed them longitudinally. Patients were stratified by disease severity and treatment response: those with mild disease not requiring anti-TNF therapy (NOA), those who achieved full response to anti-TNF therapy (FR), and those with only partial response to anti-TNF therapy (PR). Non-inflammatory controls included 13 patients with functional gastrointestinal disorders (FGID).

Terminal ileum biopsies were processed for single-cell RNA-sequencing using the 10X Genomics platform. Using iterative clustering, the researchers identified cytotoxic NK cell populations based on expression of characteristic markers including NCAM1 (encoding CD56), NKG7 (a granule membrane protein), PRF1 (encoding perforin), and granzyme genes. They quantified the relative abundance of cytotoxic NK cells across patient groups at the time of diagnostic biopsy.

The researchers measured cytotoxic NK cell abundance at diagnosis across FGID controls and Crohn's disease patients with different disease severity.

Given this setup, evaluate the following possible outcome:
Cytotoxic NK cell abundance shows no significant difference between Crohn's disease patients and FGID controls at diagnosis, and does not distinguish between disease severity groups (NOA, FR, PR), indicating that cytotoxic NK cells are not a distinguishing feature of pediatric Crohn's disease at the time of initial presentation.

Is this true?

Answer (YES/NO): NO